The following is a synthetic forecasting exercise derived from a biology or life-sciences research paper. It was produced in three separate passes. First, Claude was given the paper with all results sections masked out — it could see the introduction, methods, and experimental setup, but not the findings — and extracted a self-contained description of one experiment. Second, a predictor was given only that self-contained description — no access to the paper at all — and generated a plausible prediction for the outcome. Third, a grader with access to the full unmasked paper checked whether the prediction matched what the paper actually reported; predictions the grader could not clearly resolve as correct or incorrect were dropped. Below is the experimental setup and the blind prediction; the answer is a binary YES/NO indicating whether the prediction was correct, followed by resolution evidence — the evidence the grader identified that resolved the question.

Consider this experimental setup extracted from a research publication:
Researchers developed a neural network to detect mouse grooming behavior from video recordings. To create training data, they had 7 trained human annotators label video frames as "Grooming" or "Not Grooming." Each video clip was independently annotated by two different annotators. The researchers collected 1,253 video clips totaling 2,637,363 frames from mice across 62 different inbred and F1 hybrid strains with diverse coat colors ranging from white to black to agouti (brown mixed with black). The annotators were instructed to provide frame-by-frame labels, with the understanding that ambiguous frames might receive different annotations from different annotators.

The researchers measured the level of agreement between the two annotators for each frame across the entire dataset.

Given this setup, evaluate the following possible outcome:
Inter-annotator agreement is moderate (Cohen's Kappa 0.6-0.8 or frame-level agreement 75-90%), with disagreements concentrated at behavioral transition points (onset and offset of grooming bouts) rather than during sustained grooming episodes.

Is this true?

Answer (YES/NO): NO